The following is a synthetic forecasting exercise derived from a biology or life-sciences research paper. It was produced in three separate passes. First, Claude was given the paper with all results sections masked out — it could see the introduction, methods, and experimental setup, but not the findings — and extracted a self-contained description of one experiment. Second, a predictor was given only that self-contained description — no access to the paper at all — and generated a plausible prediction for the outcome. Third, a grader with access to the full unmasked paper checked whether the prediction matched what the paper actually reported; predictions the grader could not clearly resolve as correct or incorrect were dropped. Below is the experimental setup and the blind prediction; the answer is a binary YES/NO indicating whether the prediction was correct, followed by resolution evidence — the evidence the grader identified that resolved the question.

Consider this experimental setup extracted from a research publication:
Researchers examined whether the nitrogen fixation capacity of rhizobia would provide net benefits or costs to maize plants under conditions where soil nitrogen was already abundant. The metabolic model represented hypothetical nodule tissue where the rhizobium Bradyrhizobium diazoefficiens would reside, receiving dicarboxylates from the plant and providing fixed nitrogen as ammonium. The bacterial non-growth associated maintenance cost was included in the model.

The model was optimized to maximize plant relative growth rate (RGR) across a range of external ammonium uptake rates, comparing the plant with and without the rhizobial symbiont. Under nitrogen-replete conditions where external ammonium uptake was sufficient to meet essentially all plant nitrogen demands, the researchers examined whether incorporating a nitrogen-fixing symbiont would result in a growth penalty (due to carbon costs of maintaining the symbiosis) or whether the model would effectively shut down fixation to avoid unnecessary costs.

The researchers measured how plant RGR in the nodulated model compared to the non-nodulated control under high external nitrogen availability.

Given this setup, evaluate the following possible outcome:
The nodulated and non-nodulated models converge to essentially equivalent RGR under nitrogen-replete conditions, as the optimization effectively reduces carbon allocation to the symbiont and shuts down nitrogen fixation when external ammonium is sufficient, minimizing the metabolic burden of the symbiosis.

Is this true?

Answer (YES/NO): NO